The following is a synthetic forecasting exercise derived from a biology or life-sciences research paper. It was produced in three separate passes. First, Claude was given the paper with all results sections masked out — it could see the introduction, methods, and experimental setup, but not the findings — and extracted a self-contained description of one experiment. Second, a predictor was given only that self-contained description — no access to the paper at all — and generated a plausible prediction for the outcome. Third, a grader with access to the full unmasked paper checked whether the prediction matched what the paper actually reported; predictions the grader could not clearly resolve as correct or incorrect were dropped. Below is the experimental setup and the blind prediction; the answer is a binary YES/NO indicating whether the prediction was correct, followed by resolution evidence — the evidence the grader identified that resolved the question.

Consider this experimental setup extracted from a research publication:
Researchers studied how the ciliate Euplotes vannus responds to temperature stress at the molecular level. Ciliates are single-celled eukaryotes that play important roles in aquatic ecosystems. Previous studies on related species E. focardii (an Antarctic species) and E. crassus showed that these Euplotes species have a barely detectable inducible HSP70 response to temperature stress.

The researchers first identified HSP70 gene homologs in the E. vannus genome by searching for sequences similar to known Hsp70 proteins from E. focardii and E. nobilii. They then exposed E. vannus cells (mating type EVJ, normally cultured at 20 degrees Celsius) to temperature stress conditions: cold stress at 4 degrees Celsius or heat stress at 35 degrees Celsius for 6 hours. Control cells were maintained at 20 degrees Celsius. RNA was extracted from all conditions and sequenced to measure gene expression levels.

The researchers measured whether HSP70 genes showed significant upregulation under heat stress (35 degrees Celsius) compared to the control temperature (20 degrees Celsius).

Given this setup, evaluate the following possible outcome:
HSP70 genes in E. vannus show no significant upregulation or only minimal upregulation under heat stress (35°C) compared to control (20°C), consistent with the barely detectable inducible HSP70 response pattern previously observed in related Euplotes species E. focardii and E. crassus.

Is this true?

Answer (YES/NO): YES